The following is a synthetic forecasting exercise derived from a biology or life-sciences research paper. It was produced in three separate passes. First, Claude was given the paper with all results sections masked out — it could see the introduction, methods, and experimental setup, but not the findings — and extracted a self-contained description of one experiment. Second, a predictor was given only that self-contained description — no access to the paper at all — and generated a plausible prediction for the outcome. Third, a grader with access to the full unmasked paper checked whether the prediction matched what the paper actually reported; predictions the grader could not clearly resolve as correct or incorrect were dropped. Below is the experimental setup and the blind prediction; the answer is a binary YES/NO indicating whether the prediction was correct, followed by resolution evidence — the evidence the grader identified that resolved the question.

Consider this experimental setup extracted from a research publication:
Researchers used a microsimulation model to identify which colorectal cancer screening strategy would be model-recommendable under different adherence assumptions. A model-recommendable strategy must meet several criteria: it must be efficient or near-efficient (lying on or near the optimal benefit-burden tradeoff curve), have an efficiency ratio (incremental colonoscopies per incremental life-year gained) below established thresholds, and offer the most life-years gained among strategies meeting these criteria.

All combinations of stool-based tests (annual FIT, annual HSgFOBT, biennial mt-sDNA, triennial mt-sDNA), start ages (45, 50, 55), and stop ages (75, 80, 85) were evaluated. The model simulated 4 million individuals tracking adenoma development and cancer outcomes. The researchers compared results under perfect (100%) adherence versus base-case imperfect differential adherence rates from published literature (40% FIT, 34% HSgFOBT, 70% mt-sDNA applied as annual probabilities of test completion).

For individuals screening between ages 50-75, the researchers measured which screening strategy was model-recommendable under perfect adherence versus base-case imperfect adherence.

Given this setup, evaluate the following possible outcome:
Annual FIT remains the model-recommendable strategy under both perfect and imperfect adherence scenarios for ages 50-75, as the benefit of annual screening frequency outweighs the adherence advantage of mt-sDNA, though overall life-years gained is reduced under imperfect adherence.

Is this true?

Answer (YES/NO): NO